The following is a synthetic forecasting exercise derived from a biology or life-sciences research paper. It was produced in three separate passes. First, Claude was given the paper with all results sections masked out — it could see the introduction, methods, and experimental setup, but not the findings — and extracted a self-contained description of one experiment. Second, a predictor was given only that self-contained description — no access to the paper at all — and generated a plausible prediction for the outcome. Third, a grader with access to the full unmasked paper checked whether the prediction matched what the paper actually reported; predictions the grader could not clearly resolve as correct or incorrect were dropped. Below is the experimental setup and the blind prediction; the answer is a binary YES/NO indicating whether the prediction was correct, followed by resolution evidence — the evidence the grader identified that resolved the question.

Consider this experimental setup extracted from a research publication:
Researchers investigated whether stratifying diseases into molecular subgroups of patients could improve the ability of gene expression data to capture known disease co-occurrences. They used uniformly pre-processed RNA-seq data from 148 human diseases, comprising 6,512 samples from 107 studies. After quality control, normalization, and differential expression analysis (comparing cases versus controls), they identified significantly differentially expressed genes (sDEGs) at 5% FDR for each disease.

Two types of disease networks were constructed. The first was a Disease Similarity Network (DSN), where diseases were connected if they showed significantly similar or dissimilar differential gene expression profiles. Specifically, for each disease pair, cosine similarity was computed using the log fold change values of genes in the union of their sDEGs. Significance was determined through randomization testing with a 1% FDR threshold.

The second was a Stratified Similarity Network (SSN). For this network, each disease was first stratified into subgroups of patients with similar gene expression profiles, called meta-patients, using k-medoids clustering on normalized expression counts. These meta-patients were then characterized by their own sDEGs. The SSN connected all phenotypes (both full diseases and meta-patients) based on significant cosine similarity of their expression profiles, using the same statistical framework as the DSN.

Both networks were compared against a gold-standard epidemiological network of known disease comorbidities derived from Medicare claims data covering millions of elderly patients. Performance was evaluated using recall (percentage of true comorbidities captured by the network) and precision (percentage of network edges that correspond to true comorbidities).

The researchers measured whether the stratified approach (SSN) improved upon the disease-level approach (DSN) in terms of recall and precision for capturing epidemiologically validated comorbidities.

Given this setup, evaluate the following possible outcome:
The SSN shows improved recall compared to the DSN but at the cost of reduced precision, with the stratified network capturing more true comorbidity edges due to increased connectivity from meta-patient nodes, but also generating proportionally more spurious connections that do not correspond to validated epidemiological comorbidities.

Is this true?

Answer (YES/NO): NO